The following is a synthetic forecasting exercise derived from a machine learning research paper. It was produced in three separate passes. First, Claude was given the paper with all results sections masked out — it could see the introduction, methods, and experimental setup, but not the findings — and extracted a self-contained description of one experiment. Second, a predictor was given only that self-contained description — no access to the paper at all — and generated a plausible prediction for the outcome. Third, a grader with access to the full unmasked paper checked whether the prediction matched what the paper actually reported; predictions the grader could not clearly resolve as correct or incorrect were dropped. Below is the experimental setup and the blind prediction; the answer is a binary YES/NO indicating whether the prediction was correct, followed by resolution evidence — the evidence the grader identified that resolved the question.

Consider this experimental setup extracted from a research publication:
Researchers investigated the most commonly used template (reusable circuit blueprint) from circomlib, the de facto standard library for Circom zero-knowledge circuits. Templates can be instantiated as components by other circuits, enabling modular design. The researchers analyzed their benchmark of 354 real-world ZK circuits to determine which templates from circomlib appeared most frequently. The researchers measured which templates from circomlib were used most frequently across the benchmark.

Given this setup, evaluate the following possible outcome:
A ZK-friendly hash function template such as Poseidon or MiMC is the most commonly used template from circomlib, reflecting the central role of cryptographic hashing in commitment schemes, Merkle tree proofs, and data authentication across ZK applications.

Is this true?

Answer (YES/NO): NO